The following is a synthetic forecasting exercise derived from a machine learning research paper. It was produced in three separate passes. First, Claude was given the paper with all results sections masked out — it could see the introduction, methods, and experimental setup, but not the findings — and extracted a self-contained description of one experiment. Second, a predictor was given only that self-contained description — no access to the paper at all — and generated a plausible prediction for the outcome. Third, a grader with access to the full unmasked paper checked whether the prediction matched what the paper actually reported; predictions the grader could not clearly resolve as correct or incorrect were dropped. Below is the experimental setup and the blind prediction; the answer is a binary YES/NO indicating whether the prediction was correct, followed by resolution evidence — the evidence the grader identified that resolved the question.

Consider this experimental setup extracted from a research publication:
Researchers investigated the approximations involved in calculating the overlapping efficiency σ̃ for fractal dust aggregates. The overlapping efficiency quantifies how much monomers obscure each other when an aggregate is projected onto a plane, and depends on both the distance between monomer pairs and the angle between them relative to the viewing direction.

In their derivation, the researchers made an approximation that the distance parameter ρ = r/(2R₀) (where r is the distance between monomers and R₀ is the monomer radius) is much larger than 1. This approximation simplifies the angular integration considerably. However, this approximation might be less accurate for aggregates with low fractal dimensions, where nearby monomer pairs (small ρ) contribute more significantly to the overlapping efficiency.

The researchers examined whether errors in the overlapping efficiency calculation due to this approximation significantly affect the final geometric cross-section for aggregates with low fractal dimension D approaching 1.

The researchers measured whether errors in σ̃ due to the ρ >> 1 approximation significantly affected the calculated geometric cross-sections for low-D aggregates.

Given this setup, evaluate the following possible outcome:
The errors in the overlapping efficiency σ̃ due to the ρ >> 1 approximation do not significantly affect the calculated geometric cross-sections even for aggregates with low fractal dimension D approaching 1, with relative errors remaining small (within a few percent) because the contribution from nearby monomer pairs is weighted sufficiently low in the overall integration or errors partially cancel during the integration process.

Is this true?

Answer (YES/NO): YES